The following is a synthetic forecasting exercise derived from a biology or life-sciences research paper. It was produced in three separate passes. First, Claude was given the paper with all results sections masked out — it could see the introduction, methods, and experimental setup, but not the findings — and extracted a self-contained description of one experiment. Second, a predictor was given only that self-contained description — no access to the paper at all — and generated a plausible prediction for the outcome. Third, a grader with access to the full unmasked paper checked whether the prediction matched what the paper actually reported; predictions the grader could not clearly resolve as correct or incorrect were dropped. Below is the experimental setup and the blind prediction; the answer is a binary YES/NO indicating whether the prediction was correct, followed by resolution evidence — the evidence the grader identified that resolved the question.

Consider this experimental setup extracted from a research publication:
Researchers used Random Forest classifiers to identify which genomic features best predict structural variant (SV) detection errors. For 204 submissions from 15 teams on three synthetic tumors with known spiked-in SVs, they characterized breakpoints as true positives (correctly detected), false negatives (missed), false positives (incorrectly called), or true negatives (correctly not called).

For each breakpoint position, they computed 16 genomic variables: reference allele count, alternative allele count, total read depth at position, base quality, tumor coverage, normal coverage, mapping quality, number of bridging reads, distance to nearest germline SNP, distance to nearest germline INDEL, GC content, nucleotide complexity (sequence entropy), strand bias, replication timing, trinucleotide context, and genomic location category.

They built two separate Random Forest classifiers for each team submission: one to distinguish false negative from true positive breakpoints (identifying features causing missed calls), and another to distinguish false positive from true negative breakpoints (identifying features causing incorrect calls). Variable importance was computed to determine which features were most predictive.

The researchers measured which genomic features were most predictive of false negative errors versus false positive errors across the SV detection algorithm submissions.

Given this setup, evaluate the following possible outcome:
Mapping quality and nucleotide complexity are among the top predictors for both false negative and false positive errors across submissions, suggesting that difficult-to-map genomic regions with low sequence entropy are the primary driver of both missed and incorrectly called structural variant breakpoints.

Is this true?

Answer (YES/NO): NO